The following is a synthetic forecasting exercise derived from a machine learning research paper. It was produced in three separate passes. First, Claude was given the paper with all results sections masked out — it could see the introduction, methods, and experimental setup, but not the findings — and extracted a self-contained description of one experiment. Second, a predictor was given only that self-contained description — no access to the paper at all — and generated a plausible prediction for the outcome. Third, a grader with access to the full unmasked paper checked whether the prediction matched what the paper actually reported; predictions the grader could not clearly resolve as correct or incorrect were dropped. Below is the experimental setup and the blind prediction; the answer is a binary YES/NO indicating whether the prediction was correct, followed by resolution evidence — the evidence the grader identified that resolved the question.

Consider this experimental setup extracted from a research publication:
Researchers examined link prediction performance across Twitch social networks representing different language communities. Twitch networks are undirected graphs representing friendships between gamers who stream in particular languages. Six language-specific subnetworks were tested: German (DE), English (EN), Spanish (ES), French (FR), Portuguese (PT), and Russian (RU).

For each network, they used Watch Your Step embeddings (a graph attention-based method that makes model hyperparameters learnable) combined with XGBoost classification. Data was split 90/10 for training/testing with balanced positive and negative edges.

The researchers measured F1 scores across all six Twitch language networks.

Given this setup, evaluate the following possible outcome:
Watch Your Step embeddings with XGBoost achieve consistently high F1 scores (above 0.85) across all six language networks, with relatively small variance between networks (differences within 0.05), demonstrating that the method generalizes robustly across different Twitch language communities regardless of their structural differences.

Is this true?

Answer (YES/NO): NO